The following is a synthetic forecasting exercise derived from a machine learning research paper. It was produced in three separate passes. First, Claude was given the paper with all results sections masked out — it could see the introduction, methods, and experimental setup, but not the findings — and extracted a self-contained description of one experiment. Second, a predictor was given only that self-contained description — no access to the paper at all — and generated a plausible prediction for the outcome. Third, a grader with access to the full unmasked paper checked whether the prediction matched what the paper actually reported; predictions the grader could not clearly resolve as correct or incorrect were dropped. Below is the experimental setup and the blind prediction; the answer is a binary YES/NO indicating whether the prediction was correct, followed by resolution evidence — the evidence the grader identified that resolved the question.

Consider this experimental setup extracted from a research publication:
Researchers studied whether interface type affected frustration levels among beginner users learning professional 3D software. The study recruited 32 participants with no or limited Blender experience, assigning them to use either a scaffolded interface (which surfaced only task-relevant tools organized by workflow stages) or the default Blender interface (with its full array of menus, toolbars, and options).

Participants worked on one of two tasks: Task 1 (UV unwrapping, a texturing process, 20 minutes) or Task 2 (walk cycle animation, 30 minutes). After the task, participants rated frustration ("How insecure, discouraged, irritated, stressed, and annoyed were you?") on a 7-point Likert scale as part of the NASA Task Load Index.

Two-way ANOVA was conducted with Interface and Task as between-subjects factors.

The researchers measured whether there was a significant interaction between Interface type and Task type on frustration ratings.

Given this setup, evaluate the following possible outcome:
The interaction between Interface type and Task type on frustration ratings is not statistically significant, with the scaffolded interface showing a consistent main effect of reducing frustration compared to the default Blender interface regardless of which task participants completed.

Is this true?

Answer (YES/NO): YES